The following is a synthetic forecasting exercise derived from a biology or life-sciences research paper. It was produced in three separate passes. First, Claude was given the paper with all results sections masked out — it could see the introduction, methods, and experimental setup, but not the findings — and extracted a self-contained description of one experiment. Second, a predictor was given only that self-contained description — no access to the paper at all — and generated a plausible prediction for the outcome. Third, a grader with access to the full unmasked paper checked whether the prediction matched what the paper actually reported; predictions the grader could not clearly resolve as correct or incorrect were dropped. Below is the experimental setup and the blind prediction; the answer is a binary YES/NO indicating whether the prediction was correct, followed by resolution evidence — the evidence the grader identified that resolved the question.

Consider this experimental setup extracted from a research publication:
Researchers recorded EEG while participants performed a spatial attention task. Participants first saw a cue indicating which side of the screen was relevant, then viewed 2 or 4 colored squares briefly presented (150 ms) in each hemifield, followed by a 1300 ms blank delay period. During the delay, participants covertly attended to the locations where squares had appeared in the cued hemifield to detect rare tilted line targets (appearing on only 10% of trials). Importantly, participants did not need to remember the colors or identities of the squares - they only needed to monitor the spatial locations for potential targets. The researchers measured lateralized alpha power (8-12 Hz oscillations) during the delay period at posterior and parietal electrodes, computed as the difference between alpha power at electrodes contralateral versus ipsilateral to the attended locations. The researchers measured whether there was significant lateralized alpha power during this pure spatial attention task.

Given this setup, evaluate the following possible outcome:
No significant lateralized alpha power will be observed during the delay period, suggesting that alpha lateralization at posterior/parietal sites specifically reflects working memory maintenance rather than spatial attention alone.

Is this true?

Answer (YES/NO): NO